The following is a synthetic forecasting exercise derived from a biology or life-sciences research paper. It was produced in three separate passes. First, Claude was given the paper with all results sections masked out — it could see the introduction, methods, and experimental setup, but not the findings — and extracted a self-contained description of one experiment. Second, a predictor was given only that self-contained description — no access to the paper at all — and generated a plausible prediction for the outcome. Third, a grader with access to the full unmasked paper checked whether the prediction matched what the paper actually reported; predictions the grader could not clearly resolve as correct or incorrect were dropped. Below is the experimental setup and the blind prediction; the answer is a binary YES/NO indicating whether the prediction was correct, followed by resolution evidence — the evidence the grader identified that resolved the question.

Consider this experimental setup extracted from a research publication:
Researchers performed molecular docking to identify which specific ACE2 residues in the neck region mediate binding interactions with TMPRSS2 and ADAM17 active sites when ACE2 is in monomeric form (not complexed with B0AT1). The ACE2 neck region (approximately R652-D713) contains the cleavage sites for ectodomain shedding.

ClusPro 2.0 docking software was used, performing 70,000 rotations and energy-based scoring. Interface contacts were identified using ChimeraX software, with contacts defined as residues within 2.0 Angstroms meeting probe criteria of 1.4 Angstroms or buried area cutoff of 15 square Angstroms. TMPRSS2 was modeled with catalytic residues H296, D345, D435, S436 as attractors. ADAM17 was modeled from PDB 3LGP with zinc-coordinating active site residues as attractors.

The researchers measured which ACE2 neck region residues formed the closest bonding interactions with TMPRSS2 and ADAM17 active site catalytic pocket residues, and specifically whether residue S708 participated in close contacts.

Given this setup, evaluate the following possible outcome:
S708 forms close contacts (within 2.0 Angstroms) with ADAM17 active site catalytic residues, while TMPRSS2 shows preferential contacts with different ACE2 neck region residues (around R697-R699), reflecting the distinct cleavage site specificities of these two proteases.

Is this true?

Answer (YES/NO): NO